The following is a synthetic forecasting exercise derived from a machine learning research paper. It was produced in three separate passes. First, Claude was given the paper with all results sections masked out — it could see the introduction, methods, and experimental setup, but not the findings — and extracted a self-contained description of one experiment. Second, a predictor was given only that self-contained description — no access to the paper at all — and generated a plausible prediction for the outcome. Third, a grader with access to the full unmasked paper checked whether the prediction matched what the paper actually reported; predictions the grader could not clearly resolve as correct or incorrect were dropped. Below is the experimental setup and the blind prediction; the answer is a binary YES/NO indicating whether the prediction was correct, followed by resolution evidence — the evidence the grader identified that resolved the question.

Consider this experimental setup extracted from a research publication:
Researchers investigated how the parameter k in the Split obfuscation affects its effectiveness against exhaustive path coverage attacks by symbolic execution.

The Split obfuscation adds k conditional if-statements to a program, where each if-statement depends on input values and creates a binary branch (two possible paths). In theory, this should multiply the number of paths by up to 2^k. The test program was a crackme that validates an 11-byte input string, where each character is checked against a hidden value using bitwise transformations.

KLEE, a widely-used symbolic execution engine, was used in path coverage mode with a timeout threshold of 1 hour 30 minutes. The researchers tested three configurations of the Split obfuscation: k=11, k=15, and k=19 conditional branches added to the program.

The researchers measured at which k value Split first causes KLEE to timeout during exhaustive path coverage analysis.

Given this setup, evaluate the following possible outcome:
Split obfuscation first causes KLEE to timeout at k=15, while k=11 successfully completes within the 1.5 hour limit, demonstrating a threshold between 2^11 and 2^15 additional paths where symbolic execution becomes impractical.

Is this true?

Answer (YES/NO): YES